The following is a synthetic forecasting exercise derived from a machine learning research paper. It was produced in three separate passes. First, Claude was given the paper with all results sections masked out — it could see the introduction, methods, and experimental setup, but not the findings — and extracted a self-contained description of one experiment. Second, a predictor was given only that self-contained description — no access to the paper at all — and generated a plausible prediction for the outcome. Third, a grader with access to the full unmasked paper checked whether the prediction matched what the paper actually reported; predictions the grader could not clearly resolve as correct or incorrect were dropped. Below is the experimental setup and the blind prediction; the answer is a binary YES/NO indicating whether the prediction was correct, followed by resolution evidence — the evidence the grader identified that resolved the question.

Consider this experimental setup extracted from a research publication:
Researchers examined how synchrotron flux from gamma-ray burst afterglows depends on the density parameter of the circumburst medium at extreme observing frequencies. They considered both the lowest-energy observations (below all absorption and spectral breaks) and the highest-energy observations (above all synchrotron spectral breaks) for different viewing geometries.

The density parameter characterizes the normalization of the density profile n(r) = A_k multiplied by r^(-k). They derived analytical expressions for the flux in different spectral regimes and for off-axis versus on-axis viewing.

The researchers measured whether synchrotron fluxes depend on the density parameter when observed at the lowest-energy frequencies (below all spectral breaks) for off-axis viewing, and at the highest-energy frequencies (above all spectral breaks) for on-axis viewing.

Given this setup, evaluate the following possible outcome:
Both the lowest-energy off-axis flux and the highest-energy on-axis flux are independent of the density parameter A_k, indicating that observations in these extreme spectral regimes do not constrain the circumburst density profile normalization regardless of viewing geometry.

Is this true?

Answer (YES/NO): YES